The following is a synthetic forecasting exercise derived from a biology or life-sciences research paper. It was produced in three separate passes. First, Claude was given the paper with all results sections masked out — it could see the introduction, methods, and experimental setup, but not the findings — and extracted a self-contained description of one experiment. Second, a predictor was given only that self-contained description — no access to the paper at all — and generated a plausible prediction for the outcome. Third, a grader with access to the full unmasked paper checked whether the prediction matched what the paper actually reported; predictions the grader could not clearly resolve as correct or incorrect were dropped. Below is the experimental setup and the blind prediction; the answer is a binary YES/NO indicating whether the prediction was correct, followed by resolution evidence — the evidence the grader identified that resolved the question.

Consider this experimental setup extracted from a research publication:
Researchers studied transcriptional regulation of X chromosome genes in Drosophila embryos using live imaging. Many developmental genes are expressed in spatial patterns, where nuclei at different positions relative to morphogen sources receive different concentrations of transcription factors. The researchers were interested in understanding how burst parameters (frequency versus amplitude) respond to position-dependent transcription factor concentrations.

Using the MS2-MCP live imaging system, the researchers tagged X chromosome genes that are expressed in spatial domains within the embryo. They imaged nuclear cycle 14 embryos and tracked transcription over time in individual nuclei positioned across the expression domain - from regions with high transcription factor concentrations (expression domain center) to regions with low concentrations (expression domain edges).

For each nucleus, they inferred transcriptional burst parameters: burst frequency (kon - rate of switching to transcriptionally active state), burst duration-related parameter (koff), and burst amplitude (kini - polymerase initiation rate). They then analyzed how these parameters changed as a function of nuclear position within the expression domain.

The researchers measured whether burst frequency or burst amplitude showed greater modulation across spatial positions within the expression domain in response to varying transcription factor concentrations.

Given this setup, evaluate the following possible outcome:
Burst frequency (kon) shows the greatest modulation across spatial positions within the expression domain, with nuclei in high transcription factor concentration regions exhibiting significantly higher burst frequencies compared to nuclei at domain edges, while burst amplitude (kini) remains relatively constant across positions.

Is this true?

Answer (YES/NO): NO